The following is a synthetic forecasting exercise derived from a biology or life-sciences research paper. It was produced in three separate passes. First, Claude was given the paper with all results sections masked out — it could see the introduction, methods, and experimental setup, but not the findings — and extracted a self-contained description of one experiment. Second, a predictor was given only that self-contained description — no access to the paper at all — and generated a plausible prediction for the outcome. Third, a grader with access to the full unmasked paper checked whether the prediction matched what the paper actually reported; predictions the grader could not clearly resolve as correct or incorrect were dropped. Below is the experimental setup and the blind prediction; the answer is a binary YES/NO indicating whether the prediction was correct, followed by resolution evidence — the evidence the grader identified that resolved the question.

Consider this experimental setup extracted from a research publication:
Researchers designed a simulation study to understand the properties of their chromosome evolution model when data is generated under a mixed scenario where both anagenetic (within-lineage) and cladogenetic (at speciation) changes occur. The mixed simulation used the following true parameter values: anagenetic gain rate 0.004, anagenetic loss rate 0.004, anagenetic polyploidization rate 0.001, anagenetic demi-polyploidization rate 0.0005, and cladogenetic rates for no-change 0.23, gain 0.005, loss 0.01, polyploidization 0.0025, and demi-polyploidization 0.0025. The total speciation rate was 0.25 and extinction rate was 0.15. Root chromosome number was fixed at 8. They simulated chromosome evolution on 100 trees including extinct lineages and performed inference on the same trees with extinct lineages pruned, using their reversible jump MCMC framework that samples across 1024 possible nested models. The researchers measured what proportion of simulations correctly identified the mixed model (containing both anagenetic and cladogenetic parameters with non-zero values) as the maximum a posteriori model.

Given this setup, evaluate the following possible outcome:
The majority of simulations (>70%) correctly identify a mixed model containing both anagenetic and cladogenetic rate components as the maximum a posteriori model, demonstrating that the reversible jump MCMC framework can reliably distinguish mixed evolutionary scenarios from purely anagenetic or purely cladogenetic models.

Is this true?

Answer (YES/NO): NO